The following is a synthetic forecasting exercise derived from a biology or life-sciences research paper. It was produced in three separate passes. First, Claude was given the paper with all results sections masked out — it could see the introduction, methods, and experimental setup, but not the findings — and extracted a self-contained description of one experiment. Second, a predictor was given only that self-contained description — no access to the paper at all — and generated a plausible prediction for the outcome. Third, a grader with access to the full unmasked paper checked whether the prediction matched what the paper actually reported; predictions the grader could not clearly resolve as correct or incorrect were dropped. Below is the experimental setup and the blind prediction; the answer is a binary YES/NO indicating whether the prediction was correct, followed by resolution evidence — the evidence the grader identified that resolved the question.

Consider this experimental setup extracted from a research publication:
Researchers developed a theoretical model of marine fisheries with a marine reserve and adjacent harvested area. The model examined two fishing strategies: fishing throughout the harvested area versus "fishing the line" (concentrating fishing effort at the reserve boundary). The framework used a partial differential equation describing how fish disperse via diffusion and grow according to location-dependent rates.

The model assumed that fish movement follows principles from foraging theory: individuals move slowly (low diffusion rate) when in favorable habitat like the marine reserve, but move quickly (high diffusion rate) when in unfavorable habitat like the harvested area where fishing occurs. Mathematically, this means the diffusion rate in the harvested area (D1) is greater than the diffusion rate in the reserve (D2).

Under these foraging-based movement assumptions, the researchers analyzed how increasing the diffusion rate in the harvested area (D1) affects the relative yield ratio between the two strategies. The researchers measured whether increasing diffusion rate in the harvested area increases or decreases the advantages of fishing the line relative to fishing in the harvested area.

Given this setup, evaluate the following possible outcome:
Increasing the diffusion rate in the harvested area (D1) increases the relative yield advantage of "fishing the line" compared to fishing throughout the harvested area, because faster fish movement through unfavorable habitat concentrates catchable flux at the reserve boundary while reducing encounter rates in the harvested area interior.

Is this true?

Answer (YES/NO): YES